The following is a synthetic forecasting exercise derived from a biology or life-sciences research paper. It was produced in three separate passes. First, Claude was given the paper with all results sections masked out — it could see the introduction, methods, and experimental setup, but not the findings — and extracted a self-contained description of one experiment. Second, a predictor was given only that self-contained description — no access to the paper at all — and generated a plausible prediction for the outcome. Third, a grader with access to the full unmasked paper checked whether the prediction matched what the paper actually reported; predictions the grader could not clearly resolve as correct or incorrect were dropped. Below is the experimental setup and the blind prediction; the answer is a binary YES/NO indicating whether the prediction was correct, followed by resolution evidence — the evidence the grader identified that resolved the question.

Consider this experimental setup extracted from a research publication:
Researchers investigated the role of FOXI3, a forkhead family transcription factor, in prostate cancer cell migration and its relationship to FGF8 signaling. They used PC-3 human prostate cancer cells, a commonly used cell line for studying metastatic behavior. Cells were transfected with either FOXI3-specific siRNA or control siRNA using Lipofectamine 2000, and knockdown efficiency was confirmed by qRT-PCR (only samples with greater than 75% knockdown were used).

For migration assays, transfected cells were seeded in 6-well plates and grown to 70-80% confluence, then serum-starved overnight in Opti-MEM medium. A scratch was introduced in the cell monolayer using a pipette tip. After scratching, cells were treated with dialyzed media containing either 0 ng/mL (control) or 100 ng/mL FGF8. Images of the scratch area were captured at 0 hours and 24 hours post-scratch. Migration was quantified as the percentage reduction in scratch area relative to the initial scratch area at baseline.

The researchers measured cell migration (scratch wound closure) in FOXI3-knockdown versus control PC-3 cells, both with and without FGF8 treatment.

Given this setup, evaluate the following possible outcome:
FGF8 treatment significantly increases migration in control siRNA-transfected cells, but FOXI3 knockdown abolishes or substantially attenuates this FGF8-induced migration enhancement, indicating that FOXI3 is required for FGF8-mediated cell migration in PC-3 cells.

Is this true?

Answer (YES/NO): YES